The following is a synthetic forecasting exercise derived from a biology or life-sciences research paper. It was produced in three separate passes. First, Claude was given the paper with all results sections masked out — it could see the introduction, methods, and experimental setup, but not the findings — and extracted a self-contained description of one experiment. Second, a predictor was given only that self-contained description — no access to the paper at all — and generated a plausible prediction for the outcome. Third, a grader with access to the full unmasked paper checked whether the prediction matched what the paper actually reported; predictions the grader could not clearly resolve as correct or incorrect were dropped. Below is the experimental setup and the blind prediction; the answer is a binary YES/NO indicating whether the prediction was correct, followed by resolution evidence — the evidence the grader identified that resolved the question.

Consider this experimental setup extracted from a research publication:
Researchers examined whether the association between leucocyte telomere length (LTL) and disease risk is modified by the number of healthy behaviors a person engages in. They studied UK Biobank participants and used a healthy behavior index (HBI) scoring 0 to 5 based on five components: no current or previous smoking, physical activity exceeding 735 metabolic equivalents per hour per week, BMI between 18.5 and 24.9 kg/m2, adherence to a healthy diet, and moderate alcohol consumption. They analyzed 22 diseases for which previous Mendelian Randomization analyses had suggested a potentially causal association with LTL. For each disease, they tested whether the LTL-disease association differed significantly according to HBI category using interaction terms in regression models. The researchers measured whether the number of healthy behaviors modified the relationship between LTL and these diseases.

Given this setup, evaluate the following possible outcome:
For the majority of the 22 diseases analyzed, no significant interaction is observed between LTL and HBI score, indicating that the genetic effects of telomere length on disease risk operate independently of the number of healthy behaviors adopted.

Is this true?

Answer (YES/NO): YES